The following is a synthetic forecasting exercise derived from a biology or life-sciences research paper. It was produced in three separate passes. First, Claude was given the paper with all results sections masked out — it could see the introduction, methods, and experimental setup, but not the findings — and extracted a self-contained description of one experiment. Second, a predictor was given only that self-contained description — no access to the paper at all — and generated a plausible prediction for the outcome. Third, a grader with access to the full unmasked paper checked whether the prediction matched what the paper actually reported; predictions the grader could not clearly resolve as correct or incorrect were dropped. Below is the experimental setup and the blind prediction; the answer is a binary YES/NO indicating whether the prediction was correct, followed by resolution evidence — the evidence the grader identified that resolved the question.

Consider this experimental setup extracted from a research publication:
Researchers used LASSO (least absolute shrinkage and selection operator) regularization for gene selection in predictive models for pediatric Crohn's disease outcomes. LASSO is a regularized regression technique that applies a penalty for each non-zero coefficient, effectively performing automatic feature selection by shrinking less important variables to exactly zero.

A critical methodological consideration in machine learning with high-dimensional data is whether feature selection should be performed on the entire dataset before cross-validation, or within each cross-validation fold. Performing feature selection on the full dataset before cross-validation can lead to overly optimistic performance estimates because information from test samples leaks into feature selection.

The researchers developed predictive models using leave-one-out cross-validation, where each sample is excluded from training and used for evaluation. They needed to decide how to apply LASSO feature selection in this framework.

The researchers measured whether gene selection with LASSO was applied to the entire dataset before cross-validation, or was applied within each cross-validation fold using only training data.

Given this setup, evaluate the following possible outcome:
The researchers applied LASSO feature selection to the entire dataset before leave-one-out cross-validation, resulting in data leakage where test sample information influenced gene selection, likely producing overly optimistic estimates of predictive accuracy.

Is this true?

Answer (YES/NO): NO